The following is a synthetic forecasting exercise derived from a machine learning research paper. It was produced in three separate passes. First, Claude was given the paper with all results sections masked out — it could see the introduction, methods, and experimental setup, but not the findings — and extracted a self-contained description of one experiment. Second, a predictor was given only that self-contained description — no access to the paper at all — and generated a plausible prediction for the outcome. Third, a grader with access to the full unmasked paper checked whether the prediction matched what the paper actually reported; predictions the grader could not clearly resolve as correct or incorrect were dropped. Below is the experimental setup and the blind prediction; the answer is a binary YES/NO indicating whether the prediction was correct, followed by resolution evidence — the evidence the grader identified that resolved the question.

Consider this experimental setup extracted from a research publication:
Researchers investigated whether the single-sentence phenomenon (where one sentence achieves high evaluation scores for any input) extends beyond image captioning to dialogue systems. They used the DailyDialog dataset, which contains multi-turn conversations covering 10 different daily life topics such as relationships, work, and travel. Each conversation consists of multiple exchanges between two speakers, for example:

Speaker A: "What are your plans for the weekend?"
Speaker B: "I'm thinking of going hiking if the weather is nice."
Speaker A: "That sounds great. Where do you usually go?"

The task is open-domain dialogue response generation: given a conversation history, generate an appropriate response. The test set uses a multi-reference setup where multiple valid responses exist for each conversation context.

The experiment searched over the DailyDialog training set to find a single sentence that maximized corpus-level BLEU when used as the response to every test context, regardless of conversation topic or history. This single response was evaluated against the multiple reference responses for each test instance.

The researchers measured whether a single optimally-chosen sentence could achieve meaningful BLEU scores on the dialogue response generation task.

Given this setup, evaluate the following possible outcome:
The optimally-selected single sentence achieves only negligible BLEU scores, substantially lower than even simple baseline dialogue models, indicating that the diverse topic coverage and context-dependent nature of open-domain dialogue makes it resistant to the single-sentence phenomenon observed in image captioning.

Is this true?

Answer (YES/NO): NO